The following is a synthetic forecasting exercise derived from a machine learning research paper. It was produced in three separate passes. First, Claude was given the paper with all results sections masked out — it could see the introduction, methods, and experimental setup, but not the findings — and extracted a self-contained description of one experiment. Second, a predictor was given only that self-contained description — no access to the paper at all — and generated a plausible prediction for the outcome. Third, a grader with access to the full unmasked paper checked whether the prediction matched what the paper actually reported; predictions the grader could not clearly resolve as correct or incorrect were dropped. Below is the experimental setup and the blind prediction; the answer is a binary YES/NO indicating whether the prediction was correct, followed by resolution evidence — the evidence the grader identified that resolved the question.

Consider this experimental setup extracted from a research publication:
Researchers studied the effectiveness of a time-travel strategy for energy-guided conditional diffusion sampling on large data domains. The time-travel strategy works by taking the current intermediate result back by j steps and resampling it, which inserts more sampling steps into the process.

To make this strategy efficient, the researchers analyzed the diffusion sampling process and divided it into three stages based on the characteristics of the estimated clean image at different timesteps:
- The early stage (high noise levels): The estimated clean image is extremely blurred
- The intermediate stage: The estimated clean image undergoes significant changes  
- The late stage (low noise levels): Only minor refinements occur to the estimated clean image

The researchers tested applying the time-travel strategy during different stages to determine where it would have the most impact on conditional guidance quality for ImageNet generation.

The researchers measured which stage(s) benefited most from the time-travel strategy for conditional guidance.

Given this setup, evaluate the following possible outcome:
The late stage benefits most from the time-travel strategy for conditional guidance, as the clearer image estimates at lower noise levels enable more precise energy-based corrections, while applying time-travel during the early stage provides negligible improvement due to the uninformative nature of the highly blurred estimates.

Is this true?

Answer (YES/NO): NO